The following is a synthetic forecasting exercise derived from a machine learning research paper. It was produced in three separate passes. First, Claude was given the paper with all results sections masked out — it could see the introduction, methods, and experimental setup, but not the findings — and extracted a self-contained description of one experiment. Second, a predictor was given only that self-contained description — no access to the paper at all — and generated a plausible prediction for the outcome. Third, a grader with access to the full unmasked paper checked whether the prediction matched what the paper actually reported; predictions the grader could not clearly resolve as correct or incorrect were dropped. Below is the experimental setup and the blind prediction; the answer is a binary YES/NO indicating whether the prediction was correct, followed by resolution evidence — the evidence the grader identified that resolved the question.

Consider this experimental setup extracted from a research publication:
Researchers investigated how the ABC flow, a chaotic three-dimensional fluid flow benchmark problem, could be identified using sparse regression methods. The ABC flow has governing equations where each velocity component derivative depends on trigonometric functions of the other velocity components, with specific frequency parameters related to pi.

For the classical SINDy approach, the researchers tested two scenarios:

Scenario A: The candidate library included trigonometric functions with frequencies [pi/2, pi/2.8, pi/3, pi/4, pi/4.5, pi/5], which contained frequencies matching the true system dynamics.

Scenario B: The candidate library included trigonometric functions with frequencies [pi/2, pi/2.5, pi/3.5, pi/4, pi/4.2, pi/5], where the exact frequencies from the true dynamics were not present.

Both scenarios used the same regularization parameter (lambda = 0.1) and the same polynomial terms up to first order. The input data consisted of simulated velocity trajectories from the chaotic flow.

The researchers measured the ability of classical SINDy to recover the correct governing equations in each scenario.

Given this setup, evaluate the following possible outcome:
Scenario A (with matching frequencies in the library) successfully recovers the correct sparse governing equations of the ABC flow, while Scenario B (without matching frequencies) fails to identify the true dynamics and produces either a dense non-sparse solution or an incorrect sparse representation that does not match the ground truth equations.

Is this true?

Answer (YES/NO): YES